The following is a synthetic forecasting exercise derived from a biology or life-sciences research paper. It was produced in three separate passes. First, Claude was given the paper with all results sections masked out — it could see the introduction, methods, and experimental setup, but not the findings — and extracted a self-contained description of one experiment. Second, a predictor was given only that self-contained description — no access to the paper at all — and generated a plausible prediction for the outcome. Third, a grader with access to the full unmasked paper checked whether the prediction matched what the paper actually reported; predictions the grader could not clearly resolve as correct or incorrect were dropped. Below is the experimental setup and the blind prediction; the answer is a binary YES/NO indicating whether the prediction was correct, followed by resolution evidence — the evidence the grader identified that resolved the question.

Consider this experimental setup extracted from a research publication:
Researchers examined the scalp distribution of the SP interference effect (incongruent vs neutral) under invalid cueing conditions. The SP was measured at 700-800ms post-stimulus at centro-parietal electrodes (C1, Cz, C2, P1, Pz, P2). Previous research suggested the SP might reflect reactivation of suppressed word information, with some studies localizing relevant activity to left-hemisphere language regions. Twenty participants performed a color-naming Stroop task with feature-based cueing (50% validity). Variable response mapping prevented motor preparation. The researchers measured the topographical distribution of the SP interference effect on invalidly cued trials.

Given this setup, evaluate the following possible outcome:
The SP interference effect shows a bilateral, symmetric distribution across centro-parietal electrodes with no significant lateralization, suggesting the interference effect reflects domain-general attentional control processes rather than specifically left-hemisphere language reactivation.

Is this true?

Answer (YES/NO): NO